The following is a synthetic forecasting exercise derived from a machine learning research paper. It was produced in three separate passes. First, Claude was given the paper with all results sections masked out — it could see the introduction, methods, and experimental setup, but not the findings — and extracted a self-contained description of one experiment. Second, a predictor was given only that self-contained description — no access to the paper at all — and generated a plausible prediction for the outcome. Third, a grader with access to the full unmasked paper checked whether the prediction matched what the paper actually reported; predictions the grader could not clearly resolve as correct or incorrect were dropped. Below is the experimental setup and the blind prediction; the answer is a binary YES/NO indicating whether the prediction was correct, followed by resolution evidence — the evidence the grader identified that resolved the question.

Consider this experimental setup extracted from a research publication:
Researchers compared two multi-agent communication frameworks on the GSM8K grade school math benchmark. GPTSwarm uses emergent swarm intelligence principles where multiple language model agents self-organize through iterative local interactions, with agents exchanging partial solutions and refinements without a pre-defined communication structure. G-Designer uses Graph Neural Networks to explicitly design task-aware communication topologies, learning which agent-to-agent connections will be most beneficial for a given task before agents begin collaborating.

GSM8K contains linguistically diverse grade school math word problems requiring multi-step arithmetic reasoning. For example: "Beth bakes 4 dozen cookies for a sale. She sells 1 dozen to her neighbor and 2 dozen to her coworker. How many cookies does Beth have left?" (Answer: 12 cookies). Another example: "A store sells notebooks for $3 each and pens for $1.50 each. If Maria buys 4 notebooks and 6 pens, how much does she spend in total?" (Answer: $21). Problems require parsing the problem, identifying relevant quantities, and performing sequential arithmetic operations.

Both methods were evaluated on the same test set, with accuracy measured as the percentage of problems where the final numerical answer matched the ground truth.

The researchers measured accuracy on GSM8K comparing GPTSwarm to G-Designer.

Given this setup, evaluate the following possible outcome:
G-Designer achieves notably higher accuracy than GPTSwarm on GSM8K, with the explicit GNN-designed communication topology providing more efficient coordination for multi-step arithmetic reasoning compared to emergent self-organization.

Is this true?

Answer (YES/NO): YES